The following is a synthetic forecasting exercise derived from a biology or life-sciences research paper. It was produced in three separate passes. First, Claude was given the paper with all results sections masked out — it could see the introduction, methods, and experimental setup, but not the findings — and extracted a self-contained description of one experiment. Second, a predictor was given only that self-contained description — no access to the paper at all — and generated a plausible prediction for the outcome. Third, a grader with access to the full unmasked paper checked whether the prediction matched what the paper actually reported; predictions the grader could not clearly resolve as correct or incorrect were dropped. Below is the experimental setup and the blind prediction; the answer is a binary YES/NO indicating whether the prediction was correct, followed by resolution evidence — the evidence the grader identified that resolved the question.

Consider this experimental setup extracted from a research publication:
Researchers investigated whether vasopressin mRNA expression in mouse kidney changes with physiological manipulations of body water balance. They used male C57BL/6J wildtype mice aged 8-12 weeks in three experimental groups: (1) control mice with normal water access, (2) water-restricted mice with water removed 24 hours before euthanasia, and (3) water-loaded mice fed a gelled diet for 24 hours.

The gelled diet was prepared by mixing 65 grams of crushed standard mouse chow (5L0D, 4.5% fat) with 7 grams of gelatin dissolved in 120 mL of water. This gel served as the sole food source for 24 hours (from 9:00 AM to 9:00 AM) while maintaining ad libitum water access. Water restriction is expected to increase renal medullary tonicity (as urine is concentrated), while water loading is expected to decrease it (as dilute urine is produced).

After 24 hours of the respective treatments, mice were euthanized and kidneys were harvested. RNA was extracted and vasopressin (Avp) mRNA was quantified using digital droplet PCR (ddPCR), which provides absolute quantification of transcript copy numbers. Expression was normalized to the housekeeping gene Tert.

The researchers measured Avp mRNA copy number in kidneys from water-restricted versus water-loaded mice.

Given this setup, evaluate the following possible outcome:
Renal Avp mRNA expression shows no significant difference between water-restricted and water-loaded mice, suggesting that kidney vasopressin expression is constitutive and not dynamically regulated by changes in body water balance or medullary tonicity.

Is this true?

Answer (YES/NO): NO